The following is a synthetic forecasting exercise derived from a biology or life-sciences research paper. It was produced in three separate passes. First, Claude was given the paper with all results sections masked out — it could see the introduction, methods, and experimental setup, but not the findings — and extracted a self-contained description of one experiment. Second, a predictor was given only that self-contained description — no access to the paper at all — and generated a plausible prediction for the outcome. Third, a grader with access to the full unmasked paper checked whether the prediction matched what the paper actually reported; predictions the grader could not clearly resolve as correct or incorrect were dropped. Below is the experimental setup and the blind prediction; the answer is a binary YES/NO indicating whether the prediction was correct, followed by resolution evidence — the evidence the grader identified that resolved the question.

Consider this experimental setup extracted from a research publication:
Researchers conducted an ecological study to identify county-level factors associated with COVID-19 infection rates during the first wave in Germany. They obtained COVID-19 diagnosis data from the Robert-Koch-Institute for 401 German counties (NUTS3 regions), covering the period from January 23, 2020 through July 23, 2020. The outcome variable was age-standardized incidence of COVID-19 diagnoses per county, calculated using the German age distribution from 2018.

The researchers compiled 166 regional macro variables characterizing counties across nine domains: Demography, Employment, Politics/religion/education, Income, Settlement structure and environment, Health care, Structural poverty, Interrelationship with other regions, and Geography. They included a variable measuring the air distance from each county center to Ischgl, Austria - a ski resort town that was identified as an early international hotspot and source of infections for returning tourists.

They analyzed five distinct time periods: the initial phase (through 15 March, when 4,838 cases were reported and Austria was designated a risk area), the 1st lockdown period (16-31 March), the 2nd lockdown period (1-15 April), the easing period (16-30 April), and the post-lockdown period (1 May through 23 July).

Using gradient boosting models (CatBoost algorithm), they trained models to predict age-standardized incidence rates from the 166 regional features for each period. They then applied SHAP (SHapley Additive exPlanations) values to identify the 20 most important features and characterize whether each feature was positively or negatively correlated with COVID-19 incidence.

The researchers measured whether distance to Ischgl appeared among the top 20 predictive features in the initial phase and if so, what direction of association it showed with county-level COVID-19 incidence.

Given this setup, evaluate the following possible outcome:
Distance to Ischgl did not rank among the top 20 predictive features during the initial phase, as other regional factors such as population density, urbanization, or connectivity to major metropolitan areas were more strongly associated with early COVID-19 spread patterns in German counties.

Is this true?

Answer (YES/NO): YES